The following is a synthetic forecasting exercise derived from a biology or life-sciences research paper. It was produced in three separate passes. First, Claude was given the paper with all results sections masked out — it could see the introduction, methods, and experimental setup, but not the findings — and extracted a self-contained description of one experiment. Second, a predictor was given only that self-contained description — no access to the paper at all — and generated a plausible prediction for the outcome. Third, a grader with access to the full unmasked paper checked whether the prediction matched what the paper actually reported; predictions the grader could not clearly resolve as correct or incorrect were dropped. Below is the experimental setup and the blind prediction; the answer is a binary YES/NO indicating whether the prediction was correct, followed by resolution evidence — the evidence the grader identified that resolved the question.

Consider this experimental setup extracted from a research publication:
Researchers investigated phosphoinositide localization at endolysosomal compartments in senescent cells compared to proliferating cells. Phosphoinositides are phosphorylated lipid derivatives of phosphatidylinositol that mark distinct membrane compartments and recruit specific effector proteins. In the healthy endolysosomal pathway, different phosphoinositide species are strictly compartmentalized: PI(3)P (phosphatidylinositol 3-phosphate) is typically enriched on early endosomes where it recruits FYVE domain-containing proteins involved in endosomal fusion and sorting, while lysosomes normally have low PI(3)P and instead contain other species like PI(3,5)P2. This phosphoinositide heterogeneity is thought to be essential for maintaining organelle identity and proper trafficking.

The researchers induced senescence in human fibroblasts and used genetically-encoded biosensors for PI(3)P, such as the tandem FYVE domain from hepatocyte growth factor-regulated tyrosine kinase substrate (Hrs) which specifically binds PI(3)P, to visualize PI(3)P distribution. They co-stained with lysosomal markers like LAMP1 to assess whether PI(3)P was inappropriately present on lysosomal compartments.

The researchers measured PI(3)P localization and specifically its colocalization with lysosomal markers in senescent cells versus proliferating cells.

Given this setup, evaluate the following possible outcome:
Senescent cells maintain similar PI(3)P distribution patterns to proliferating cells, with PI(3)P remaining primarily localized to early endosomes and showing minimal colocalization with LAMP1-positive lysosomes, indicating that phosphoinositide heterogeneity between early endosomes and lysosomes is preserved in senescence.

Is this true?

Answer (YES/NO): NO